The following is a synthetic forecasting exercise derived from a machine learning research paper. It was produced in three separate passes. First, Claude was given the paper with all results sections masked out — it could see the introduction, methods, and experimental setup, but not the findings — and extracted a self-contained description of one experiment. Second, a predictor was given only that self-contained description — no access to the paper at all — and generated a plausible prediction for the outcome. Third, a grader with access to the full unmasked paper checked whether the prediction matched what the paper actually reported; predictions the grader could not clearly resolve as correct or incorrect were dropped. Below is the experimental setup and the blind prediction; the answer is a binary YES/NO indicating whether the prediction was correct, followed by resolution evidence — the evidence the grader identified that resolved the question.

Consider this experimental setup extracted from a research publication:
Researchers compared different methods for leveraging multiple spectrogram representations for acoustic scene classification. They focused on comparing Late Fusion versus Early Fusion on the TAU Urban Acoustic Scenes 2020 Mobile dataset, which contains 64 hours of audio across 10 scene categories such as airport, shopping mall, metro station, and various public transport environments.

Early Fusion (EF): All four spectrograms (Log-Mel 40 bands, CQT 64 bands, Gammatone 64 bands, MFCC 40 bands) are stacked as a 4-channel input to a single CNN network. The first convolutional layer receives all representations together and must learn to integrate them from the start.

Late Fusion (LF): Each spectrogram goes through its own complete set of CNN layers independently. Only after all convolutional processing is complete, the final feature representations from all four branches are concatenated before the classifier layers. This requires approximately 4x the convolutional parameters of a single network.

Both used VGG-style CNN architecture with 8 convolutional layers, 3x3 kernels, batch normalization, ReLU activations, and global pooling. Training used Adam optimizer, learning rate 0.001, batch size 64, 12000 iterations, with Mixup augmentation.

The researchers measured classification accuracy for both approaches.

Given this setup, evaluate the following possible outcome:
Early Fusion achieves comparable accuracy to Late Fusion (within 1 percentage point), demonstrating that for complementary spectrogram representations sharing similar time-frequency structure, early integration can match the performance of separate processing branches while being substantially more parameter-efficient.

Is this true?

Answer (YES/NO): NO